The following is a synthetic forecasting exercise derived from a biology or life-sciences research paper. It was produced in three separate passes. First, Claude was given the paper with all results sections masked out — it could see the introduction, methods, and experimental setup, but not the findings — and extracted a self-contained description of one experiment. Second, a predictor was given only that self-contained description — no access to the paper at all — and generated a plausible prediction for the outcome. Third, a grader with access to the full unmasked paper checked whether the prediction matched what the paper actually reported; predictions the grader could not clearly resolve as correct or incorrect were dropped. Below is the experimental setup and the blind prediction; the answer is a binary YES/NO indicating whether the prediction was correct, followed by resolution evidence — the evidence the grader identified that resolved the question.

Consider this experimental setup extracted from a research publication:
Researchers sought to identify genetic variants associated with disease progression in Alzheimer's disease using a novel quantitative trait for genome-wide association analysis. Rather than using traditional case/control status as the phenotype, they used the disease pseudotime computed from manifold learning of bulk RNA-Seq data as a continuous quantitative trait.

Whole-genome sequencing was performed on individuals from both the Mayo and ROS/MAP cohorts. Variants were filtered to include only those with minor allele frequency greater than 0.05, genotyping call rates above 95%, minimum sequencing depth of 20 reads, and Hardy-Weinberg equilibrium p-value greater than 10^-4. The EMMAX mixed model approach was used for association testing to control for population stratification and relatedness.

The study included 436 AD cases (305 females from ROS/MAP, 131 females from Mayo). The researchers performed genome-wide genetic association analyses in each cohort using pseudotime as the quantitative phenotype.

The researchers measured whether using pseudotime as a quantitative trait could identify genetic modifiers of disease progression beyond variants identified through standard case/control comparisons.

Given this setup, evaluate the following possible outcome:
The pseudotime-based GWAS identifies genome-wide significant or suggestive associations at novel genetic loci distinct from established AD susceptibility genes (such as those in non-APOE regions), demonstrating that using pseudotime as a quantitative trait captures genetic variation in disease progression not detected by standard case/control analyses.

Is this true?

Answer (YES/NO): NO